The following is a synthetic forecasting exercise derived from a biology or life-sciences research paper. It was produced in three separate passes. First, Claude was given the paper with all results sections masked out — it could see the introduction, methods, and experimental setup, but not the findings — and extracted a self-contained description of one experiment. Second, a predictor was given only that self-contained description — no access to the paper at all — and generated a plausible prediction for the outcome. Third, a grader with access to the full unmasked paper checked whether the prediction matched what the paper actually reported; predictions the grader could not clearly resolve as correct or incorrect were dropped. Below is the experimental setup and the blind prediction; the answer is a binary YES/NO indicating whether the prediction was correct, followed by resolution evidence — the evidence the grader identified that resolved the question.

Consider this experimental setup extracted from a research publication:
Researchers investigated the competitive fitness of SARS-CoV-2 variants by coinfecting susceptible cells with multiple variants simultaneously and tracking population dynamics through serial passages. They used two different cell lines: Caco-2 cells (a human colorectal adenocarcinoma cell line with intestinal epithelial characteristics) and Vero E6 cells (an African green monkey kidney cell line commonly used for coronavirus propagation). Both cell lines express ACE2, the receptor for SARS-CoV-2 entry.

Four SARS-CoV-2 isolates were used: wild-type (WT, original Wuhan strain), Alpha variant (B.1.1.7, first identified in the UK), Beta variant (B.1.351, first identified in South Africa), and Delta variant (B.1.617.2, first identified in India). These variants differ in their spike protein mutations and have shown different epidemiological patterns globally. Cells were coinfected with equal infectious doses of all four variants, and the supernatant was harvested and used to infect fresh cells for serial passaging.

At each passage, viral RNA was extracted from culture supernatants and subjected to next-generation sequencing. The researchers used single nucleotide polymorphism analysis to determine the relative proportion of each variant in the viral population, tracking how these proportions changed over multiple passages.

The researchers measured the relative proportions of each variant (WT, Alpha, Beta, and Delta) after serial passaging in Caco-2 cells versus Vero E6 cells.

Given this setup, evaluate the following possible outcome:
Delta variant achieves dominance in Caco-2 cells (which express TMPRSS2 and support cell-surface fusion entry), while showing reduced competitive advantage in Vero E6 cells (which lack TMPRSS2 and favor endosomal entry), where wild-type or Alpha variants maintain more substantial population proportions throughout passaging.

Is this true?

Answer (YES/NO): NO